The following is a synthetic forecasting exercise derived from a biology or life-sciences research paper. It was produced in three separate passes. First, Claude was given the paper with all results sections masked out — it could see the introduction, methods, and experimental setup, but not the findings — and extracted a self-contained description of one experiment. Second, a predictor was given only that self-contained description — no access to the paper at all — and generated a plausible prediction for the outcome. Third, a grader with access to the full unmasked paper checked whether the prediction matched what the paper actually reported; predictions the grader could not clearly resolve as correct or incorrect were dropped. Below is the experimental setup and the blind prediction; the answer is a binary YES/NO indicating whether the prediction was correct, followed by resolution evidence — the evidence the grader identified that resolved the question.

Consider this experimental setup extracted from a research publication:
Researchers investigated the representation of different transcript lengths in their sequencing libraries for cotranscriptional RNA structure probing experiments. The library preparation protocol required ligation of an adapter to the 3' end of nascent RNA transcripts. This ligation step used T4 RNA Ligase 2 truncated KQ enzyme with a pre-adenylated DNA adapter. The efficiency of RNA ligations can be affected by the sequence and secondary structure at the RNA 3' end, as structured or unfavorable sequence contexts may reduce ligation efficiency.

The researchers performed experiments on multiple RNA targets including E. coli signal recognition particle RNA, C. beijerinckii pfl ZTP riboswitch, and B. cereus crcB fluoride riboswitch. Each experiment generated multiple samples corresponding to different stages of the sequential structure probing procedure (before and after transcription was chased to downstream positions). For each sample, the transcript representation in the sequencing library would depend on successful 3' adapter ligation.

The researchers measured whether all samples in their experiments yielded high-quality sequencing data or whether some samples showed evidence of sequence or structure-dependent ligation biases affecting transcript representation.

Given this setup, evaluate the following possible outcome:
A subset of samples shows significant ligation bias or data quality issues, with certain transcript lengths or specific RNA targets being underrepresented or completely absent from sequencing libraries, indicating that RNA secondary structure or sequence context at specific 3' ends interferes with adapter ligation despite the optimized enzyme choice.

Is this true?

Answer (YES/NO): YES